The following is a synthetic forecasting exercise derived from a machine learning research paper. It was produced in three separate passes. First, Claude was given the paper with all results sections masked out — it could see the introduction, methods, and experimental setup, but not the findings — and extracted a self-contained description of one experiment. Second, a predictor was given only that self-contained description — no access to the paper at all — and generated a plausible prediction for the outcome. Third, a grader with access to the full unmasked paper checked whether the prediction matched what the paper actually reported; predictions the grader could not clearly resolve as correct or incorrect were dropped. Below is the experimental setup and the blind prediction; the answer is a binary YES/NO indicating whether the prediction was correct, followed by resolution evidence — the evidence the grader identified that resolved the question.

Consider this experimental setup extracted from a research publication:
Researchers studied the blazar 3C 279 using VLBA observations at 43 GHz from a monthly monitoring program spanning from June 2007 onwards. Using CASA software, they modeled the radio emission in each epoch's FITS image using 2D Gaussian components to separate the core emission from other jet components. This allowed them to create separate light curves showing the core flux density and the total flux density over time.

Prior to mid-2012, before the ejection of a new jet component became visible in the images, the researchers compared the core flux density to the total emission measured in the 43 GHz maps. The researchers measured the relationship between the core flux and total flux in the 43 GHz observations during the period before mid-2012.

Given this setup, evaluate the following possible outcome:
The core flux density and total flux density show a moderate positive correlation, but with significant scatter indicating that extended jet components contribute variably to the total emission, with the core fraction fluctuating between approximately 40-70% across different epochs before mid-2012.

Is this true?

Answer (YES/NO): NO